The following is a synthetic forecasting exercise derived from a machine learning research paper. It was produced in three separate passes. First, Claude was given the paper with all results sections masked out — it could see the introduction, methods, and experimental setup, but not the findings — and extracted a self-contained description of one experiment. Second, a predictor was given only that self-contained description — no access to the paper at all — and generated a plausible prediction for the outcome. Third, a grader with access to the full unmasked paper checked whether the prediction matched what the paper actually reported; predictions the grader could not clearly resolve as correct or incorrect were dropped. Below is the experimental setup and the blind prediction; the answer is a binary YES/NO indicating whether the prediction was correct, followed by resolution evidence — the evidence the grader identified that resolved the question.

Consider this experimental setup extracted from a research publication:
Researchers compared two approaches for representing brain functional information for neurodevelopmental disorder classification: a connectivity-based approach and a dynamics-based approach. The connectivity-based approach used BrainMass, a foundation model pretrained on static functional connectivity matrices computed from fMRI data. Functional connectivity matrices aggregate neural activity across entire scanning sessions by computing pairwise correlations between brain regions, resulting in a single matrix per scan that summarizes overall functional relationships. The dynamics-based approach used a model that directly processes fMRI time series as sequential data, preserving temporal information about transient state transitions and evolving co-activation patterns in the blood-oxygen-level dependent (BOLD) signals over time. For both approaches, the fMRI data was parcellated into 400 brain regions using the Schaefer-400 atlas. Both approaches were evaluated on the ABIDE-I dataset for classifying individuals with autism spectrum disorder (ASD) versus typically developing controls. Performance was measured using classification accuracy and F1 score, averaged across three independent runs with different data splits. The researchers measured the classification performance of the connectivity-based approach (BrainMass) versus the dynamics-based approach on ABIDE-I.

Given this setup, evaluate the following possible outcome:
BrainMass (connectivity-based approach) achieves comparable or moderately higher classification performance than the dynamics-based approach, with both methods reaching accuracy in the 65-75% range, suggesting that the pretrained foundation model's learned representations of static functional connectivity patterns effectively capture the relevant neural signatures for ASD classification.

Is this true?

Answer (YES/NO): NO